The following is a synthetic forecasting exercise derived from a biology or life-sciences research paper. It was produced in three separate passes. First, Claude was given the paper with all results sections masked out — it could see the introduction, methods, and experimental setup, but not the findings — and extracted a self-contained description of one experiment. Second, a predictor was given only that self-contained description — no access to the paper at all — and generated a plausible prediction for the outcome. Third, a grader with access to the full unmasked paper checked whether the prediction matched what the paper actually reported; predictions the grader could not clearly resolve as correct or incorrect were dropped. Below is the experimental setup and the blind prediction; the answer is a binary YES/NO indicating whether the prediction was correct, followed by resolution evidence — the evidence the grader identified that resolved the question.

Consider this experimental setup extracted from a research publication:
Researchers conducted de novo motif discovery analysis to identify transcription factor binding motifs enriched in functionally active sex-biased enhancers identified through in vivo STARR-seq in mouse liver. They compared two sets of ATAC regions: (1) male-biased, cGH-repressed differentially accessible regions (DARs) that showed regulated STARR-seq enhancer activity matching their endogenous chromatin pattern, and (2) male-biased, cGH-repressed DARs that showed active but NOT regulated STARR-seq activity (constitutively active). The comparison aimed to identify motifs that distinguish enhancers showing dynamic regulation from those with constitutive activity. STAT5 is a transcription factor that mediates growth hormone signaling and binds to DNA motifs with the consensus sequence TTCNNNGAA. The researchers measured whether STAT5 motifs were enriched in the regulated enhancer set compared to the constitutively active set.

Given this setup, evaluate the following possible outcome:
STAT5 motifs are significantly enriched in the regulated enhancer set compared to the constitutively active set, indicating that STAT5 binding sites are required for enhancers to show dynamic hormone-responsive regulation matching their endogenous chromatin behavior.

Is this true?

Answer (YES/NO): NO